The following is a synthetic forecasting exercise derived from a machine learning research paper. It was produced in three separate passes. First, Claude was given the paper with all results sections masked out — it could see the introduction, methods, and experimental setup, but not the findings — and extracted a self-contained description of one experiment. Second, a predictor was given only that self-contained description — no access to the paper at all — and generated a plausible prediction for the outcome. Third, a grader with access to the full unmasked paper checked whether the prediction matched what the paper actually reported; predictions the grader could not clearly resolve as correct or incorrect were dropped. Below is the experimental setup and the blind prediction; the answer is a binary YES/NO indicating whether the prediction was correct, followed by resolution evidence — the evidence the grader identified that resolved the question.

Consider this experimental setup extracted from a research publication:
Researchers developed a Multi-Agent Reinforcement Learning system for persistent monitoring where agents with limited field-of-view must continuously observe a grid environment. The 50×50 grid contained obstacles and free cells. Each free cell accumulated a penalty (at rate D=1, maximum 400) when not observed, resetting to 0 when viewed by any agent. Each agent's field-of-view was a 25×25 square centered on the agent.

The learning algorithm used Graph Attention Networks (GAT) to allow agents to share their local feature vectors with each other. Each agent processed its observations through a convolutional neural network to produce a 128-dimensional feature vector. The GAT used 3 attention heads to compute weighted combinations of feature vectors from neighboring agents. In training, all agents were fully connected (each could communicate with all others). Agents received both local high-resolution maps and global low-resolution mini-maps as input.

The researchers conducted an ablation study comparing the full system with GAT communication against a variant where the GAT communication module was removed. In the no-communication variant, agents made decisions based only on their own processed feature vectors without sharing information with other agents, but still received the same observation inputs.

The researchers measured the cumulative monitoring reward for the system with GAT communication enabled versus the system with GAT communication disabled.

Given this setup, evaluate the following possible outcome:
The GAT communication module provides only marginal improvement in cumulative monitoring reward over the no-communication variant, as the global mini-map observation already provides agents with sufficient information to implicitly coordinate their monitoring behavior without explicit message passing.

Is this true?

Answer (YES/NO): NO